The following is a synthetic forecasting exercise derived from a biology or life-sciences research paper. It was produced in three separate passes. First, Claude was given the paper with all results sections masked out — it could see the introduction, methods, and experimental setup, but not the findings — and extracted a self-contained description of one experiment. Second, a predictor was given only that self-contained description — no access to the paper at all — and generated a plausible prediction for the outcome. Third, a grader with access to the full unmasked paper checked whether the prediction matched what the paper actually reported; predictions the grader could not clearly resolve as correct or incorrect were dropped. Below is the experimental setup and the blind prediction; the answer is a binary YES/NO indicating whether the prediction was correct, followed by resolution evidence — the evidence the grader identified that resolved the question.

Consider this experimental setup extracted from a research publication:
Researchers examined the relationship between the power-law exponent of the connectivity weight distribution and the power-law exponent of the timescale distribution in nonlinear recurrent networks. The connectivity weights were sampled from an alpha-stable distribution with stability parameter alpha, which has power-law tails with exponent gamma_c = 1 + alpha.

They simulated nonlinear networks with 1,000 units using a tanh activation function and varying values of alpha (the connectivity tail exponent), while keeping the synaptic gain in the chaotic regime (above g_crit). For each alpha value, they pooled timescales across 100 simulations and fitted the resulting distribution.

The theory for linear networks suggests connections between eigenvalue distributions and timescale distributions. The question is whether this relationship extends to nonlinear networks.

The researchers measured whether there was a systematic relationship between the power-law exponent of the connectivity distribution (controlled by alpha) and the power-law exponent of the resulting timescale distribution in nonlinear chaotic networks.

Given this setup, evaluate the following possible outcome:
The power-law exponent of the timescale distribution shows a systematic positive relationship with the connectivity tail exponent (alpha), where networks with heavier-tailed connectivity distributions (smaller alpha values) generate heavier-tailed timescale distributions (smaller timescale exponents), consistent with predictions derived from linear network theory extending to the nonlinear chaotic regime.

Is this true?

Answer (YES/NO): YES